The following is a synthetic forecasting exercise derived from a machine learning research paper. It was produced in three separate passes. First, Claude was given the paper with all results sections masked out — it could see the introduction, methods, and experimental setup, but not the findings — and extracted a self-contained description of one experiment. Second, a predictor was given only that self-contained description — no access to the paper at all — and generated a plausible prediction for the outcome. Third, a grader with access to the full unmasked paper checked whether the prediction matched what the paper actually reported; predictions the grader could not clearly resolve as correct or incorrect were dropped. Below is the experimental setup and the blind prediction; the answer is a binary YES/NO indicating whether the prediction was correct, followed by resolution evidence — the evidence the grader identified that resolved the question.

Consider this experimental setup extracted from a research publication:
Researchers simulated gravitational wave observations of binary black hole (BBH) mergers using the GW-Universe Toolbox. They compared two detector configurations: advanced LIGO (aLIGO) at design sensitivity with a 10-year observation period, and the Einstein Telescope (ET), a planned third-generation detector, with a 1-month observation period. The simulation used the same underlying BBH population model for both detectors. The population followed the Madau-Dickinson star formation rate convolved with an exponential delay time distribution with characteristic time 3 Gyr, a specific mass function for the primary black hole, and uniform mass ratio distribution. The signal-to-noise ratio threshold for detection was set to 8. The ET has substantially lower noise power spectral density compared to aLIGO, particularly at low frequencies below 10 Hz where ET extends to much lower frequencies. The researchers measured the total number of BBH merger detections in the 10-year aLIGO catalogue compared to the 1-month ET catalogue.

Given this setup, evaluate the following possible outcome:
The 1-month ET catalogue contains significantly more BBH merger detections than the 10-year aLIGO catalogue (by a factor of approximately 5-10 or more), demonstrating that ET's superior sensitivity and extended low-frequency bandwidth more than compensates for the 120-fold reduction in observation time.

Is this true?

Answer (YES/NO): NO